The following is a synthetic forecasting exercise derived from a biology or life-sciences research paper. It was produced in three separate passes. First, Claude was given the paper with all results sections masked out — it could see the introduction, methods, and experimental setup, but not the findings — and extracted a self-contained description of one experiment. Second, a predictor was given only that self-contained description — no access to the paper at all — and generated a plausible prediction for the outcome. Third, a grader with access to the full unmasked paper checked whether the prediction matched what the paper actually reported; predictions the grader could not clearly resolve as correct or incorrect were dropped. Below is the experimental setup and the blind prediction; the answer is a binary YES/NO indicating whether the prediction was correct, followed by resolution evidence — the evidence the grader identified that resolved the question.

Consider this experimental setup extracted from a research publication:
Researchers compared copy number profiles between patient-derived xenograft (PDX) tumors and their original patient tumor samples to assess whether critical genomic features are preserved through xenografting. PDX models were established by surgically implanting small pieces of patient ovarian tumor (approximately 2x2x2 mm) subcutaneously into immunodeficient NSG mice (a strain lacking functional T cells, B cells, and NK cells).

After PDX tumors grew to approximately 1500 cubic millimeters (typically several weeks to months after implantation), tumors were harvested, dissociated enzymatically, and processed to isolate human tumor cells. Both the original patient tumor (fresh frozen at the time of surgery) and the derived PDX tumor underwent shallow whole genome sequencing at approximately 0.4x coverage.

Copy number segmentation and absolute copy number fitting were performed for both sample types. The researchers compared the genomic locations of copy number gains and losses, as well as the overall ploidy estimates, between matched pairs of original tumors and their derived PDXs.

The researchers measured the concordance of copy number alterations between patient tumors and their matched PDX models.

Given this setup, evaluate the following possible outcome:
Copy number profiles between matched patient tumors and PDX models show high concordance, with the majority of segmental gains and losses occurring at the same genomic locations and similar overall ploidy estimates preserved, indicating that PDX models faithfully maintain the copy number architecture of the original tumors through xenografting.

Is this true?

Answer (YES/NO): YES